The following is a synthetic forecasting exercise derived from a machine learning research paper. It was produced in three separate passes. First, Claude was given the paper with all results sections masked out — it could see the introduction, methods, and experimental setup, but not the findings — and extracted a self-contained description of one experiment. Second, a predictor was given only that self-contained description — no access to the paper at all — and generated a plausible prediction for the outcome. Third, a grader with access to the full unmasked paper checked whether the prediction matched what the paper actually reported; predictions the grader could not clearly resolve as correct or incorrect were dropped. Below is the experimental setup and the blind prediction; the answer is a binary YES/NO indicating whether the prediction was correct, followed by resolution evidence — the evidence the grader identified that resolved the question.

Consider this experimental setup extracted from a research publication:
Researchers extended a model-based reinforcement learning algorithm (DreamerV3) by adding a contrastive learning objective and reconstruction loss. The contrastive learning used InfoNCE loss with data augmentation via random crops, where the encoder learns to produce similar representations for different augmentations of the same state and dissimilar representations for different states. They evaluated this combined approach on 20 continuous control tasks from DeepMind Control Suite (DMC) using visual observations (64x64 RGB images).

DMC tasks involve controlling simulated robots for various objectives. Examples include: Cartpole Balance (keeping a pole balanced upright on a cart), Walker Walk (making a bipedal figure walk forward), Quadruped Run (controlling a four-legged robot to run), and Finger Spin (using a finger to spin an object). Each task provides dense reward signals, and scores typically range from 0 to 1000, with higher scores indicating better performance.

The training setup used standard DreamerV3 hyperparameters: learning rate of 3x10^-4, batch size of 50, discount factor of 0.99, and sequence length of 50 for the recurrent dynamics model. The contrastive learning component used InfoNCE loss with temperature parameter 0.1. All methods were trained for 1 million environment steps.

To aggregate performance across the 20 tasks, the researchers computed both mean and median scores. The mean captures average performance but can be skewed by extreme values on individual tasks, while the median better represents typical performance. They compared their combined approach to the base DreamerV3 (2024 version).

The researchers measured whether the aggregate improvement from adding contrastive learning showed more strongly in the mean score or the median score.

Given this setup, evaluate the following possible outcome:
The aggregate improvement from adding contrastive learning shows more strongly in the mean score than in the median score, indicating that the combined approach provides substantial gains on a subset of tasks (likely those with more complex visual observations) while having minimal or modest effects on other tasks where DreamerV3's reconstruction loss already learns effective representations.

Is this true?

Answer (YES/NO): NO